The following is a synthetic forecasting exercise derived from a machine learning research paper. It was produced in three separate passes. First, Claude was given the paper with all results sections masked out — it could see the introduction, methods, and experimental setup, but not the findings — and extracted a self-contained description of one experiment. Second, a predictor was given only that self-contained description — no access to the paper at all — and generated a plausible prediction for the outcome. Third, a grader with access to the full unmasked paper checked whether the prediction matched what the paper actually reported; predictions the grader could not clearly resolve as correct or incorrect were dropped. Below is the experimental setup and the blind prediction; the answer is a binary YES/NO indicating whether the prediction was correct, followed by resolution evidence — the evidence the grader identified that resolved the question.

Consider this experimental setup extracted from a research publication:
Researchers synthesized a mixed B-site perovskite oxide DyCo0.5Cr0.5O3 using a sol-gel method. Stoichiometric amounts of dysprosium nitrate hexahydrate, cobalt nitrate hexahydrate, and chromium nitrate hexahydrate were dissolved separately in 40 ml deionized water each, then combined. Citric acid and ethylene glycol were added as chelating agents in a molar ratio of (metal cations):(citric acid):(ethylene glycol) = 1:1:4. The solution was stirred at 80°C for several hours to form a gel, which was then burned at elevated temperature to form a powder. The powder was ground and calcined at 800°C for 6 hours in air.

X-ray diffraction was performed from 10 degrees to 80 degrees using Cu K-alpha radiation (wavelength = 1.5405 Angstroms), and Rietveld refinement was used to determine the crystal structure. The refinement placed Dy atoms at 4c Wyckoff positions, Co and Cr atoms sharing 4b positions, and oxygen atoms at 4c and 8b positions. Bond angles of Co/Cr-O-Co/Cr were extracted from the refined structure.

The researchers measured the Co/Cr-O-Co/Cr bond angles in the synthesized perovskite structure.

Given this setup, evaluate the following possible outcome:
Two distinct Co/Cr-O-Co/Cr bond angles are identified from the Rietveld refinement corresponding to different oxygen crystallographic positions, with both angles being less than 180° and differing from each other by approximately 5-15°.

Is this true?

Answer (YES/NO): NO